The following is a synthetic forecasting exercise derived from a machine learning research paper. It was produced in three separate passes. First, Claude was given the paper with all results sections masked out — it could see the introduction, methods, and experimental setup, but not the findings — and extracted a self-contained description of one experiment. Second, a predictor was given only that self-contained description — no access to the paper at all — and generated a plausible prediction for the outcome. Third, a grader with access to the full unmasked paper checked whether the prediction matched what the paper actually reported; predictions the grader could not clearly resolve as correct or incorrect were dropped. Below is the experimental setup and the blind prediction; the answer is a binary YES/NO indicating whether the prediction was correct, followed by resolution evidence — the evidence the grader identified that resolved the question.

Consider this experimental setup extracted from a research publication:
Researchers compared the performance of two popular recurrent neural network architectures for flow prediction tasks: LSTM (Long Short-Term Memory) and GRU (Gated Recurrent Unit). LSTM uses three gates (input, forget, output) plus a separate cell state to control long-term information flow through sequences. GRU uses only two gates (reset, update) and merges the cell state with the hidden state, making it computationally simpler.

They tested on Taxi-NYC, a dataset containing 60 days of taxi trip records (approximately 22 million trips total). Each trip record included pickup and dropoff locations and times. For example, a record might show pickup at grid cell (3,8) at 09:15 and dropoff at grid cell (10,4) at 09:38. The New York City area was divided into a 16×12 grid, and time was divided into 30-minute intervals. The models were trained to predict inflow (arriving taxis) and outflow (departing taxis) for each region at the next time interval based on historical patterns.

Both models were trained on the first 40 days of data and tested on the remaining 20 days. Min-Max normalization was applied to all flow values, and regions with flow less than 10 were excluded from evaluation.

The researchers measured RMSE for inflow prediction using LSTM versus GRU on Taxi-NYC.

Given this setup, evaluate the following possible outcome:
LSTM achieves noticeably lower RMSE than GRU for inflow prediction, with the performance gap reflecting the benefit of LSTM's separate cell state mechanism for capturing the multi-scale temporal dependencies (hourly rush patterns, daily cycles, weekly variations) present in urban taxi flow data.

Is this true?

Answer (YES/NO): NO